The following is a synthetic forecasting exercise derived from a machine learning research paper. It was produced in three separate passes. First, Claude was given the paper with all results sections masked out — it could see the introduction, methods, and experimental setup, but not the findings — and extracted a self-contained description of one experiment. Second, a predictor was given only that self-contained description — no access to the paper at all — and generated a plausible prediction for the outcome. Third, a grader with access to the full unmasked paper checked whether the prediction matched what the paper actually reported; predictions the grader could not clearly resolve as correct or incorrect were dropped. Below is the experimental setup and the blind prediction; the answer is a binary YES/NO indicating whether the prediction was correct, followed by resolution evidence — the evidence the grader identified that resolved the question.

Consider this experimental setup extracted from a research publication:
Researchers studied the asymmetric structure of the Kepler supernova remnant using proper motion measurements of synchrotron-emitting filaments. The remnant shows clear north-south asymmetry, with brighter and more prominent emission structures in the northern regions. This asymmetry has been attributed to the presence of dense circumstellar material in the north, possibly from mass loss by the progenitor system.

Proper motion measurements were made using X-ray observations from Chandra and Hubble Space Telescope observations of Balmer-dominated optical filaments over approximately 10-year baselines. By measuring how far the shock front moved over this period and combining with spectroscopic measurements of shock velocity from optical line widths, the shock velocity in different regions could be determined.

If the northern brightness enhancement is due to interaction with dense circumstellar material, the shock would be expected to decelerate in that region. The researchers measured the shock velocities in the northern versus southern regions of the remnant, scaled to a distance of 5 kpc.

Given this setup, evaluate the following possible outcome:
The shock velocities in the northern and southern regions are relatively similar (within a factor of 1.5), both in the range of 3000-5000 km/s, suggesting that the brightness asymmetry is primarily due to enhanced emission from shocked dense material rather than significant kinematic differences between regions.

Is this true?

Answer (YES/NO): NO